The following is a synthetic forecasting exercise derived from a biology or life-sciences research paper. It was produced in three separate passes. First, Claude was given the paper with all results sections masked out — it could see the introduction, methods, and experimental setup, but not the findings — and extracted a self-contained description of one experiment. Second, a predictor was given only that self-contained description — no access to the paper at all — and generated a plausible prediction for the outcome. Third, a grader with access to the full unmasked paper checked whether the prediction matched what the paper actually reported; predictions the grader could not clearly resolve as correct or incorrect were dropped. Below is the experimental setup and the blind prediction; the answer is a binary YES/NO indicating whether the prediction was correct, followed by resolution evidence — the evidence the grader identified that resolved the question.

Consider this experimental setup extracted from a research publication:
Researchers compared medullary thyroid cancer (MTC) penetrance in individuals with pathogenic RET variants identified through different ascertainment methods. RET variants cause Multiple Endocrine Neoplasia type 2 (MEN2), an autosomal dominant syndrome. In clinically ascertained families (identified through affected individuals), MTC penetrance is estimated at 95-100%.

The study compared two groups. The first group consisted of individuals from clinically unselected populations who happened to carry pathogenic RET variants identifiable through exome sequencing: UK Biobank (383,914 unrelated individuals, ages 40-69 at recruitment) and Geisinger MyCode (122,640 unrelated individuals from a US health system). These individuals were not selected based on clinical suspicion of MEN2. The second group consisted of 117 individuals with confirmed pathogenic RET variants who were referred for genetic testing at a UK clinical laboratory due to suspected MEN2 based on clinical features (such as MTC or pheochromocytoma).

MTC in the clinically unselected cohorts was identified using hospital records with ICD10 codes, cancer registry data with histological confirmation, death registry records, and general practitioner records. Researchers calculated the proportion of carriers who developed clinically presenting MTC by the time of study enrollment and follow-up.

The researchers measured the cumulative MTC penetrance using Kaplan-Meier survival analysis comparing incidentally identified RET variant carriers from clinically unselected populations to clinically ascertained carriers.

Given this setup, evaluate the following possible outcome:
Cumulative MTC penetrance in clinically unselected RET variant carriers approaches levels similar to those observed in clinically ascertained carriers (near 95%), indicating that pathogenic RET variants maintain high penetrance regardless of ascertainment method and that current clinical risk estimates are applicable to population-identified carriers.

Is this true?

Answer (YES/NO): NO